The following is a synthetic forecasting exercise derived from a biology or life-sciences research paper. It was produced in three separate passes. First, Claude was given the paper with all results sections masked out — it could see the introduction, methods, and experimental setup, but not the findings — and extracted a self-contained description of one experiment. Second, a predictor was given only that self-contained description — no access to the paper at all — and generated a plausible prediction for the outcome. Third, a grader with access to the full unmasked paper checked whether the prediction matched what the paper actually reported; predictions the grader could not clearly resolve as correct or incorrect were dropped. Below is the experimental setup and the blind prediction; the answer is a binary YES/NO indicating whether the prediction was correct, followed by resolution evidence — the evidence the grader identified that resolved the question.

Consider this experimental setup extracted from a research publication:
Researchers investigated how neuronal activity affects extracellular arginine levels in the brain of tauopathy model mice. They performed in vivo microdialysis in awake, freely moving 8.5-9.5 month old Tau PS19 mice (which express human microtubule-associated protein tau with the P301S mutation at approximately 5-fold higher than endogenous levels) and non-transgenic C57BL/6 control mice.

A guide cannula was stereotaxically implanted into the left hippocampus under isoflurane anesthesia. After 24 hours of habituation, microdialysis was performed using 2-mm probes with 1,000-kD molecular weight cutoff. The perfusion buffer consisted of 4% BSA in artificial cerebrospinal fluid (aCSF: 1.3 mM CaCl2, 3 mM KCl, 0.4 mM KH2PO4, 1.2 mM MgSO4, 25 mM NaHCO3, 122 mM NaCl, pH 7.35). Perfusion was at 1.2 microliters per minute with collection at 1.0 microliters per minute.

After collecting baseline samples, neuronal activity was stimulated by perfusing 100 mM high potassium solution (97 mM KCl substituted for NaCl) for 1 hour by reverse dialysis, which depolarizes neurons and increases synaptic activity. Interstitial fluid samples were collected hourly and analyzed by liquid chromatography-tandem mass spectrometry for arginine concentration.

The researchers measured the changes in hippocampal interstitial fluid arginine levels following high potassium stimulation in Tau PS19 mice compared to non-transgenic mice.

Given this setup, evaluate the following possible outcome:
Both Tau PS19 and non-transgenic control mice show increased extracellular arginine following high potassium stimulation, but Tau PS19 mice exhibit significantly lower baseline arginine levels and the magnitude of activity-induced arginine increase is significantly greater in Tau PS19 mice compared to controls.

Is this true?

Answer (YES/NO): NO